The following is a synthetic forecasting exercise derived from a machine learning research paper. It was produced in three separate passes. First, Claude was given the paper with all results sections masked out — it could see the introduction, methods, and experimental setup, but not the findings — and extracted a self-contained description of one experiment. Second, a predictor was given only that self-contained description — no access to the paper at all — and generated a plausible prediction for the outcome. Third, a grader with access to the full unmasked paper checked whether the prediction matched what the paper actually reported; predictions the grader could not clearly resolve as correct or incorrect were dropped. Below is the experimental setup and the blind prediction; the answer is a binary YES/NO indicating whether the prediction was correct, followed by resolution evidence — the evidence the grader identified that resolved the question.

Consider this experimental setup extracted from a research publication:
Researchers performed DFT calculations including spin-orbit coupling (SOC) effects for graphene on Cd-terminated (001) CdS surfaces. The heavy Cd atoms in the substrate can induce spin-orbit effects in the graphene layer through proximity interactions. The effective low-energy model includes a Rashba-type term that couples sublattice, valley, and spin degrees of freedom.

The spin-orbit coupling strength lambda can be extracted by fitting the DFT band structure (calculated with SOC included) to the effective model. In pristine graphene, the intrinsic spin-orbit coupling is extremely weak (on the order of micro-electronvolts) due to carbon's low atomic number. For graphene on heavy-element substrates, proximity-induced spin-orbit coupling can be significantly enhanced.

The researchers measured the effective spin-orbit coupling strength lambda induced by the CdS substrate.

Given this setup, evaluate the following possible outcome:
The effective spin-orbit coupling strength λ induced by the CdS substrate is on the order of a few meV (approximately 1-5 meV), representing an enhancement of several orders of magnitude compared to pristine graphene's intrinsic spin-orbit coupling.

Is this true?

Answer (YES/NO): NO